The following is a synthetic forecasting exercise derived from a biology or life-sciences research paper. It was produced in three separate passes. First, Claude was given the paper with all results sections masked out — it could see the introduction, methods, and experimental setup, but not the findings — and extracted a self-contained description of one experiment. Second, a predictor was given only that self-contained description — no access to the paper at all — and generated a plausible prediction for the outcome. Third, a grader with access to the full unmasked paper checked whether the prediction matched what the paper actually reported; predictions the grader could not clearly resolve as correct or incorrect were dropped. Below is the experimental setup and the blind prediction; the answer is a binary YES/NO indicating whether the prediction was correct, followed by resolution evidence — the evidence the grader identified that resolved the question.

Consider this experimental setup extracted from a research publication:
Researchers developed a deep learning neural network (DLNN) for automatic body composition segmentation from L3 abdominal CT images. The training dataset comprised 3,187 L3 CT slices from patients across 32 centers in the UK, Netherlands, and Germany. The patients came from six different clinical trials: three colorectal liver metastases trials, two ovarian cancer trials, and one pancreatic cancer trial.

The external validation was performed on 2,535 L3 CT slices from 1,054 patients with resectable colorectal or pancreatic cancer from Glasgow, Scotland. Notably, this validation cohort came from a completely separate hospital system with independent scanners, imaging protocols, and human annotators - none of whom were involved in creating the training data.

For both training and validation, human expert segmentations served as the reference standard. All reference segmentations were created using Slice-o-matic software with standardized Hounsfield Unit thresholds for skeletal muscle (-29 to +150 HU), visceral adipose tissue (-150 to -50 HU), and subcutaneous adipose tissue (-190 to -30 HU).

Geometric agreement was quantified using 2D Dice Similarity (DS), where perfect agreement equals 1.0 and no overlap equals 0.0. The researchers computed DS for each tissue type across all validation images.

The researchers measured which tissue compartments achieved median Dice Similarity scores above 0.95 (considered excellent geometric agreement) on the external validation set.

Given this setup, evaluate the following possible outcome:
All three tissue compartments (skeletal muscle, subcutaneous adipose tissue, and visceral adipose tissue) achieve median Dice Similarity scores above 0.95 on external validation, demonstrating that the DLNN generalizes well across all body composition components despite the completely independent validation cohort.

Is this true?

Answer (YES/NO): NO